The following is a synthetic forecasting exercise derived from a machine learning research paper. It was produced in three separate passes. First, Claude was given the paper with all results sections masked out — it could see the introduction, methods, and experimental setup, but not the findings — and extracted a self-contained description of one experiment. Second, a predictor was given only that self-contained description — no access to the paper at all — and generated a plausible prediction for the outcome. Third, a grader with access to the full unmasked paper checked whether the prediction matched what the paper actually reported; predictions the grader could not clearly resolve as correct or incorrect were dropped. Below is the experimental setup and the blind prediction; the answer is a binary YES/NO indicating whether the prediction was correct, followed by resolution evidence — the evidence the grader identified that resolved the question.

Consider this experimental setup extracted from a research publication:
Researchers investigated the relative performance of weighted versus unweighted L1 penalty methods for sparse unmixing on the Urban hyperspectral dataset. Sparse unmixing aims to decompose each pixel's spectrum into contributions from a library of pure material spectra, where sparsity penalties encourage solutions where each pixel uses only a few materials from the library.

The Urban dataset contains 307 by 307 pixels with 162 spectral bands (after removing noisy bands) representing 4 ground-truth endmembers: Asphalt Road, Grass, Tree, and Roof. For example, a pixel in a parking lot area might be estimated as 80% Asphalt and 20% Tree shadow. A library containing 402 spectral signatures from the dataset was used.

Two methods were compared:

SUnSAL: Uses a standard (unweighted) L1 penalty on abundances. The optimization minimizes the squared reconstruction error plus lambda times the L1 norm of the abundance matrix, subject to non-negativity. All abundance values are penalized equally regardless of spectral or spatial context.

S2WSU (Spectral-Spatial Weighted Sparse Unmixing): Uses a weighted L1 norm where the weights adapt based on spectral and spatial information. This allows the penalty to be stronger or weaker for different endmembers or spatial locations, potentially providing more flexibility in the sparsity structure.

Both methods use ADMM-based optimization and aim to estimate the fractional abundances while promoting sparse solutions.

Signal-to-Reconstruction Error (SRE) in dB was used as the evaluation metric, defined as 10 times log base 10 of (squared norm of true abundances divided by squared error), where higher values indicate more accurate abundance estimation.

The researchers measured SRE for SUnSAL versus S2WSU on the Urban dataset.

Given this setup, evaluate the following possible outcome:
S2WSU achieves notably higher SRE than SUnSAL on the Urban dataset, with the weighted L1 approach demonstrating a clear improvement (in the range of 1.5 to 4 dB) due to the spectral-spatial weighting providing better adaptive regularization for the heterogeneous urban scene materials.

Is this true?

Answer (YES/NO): NO